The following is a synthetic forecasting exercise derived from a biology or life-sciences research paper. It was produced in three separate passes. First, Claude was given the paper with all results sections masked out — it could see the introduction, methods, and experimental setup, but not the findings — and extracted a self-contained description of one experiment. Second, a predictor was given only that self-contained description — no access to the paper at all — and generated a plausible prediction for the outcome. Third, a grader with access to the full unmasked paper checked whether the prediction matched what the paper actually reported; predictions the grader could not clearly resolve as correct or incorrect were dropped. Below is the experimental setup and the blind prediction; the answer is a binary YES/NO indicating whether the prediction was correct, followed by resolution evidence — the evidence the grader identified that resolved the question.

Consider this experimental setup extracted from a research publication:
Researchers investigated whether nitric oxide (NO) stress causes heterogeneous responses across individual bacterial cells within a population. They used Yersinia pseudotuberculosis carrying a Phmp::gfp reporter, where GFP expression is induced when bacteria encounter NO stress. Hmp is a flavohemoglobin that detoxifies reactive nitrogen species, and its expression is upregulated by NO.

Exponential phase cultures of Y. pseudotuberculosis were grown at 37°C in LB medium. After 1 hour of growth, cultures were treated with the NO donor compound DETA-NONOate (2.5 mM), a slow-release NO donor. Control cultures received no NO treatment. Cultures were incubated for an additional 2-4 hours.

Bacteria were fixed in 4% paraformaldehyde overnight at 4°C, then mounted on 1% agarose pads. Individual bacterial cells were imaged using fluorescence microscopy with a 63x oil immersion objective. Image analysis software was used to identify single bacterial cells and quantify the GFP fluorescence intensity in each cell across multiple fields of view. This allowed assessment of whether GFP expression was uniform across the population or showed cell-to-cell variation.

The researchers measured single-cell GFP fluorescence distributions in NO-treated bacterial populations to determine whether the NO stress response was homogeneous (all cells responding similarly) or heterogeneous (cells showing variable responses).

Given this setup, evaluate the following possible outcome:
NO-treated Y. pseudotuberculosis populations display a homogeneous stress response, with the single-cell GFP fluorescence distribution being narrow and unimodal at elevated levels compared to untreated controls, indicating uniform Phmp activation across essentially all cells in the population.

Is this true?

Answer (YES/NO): NO